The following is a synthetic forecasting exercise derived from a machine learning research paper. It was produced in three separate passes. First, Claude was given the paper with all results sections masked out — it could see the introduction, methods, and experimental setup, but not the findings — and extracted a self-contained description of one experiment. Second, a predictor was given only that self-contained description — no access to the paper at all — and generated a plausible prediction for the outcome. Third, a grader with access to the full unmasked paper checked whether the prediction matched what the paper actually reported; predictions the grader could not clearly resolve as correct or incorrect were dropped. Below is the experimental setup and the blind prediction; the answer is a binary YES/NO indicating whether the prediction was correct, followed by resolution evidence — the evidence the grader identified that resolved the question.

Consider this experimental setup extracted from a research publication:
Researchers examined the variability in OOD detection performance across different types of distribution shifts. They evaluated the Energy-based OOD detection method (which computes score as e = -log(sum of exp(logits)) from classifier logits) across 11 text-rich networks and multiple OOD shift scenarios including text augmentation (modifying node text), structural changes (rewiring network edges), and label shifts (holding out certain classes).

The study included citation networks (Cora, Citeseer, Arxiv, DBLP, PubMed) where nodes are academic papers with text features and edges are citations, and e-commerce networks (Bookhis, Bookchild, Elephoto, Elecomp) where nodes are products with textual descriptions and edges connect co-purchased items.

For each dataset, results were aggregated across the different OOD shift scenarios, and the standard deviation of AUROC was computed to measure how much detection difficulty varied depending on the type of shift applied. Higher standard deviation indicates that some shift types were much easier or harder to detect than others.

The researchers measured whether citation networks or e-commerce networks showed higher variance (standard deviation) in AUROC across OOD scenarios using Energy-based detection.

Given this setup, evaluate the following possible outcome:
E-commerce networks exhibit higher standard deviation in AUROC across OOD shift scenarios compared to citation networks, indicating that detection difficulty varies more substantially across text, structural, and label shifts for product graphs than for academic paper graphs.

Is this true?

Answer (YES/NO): YES